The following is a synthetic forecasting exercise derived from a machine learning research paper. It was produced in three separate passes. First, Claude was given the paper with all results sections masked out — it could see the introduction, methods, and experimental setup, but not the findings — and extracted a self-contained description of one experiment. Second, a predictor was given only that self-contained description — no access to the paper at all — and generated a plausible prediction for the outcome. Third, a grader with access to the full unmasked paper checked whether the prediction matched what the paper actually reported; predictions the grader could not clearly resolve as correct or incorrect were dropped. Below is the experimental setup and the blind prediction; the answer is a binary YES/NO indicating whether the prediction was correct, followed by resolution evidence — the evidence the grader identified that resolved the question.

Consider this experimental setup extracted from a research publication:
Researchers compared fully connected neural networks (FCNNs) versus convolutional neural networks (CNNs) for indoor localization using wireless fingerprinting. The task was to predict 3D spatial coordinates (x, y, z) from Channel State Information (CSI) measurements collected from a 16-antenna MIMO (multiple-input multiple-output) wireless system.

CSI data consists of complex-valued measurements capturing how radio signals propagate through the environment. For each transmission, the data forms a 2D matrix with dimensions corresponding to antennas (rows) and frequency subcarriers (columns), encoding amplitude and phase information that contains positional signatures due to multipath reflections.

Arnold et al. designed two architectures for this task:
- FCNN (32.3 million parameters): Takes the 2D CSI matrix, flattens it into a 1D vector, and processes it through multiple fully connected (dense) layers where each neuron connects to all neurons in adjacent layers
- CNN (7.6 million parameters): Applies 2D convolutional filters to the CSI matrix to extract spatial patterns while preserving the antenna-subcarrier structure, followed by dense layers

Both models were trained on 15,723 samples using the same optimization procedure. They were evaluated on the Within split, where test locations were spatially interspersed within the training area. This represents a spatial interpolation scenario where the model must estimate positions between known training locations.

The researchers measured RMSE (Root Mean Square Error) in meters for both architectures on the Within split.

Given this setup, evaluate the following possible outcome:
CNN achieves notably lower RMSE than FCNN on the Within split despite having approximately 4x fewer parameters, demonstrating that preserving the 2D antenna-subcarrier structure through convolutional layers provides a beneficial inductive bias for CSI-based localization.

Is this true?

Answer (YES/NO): NO